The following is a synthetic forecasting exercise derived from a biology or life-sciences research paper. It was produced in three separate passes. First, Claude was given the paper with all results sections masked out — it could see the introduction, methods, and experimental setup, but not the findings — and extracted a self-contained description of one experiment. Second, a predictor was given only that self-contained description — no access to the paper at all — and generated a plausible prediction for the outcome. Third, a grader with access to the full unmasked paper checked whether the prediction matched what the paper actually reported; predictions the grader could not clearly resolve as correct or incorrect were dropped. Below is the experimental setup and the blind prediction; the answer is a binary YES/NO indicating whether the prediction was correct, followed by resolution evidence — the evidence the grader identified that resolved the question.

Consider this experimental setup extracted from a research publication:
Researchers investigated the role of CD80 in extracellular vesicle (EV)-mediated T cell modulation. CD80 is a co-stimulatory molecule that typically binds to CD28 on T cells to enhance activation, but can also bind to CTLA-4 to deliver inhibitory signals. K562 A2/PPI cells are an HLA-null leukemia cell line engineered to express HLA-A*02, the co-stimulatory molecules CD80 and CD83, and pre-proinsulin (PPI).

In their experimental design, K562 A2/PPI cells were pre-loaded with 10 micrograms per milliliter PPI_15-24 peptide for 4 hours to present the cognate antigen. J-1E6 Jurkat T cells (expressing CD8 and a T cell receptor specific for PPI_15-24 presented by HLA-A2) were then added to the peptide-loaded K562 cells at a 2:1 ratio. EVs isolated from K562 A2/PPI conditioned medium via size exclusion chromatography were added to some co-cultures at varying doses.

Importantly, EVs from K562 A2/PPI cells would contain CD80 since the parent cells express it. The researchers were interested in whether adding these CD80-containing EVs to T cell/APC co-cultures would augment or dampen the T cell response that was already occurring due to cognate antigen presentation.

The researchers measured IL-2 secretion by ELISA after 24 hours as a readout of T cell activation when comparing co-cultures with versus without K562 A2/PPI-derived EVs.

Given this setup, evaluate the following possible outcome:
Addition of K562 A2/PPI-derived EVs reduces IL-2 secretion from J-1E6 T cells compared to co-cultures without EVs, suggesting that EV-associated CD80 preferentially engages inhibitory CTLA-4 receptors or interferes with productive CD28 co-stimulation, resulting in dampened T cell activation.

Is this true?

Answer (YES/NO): NO